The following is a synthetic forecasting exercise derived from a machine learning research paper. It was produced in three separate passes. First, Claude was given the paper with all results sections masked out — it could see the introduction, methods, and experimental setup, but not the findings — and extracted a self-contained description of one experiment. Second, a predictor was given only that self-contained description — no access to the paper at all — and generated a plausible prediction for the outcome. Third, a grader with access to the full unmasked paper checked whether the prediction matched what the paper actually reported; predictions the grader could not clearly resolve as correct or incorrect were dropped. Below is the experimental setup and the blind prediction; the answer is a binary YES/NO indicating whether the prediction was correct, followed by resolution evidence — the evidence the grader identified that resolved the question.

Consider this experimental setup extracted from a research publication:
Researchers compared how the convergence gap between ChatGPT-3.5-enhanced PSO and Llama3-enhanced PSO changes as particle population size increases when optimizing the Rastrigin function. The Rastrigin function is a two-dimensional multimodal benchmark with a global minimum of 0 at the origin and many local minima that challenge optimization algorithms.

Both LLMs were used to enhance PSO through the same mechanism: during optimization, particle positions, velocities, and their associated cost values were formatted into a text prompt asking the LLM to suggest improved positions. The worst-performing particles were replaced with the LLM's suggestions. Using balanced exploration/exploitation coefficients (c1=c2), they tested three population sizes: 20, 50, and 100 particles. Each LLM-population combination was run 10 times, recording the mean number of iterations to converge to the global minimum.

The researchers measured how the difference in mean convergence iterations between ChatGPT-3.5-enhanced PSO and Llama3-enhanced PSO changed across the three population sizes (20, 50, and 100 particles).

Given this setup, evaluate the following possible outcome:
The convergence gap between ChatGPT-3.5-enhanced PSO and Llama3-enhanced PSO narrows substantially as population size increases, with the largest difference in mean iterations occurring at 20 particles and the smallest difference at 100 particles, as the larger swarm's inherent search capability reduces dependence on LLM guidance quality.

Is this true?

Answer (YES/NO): YES